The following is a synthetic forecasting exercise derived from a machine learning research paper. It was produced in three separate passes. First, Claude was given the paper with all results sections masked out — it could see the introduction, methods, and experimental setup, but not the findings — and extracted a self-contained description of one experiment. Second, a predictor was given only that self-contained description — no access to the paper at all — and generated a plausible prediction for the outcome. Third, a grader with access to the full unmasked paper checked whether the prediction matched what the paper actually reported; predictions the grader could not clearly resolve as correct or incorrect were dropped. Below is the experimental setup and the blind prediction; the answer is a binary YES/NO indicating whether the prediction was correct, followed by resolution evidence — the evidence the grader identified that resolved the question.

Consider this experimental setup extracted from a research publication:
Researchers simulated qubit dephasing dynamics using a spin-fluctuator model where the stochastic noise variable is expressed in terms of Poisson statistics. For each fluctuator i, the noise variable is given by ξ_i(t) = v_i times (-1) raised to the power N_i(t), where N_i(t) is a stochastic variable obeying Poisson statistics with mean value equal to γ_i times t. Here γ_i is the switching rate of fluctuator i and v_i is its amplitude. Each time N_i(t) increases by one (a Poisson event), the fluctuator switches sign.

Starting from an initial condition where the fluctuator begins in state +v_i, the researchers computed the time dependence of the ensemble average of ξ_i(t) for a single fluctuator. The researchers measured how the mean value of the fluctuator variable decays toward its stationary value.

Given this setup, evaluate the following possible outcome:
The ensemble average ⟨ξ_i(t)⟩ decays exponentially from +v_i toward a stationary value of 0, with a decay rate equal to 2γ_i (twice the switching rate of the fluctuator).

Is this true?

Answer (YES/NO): YES